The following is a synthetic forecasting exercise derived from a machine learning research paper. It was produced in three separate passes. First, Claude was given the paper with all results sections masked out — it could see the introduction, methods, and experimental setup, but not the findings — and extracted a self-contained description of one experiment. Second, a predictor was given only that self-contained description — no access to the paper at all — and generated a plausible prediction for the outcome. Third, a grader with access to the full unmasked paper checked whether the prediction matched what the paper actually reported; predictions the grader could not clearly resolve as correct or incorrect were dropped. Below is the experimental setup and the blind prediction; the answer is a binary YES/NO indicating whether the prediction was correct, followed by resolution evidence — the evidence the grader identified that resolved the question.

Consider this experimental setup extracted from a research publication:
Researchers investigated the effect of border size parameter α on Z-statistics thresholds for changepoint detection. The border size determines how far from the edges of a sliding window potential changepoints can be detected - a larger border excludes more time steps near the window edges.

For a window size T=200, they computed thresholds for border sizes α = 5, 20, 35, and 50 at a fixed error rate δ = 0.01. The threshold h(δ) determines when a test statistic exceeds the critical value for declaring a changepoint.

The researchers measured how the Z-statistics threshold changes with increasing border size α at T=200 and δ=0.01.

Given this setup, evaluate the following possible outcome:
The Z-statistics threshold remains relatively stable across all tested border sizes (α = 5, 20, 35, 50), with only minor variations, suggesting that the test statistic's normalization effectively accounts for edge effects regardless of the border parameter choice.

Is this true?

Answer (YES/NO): NO